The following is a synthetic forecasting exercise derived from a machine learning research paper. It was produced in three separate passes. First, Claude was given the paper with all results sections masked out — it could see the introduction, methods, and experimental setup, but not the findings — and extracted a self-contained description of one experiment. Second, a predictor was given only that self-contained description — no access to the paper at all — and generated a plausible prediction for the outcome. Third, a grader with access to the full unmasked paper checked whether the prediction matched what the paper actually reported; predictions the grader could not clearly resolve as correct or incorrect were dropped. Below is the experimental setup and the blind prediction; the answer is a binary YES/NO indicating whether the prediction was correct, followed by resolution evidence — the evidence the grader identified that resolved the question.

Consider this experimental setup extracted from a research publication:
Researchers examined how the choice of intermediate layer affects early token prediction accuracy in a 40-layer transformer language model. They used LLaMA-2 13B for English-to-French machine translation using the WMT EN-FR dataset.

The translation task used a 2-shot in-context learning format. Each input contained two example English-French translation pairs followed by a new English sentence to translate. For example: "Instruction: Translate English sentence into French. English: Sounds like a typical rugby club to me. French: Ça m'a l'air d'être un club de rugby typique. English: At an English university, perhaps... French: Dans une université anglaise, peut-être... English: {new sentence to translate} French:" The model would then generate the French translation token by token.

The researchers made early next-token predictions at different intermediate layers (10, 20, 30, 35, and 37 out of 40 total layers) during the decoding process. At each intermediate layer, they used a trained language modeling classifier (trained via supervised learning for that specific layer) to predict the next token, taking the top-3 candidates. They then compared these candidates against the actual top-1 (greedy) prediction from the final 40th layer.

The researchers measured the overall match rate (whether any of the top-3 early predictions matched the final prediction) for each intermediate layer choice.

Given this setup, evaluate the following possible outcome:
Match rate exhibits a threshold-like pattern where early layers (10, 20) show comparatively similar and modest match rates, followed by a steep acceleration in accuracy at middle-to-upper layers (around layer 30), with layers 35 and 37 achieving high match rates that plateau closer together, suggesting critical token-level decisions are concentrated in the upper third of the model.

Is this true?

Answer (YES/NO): NO